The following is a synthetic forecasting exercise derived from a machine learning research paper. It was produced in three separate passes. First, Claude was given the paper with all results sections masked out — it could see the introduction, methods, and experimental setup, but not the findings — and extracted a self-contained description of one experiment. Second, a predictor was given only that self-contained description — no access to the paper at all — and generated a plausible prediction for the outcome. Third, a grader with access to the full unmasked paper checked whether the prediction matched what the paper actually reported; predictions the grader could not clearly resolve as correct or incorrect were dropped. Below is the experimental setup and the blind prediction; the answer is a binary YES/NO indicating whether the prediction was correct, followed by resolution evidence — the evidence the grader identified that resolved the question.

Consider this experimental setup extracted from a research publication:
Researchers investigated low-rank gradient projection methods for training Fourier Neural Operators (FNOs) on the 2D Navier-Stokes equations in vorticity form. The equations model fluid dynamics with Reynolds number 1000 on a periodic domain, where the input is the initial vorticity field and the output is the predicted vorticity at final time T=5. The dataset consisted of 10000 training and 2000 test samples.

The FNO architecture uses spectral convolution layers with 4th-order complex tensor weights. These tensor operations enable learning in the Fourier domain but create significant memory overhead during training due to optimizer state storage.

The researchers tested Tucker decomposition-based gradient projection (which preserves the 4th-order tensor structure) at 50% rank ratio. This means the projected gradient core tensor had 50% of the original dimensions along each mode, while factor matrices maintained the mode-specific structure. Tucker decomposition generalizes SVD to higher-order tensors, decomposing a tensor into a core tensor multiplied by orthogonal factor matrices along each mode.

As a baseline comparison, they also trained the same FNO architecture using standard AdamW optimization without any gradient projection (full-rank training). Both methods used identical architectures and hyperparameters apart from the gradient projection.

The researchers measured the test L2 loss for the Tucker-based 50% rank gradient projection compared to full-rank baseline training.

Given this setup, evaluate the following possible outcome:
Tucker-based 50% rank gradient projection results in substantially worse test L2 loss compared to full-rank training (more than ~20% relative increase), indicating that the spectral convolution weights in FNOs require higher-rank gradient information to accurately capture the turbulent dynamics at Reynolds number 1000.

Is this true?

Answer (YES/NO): NO